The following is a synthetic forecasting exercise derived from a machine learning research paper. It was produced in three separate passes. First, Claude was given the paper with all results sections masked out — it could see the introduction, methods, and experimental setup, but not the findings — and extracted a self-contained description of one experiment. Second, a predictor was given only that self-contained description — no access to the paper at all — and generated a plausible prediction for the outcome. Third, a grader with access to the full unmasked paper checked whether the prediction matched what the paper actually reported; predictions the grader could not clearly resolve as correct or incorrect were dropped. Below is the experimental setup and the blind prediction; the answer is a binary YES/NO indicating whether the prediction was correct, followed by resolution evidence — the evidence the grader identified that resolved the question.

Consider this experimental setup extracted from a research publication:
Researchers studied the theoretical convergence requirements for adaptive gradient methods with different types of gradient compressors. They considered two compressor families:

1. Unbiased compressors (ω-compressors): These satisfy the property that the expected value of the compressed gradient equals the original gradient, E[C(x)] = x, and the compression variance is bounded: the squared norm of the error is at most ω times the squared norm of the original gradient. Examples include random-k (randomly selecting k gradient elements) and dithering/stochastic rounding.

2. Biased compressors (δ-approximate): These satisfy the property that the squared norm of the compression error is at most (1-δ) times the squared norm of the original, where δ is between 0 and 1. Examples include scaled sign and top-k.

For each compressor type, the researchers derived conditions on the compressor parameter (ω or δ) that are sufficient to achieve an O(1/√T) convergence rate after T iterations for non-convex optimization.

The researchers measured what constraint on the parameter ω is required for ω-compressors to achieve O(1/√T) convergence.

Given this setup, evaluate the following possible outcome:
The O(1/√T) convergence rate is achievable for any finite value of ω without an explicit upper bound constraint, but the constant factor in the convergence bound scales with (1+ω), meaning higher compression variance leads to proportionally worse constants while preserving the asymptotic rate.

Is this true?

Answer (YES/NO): NO